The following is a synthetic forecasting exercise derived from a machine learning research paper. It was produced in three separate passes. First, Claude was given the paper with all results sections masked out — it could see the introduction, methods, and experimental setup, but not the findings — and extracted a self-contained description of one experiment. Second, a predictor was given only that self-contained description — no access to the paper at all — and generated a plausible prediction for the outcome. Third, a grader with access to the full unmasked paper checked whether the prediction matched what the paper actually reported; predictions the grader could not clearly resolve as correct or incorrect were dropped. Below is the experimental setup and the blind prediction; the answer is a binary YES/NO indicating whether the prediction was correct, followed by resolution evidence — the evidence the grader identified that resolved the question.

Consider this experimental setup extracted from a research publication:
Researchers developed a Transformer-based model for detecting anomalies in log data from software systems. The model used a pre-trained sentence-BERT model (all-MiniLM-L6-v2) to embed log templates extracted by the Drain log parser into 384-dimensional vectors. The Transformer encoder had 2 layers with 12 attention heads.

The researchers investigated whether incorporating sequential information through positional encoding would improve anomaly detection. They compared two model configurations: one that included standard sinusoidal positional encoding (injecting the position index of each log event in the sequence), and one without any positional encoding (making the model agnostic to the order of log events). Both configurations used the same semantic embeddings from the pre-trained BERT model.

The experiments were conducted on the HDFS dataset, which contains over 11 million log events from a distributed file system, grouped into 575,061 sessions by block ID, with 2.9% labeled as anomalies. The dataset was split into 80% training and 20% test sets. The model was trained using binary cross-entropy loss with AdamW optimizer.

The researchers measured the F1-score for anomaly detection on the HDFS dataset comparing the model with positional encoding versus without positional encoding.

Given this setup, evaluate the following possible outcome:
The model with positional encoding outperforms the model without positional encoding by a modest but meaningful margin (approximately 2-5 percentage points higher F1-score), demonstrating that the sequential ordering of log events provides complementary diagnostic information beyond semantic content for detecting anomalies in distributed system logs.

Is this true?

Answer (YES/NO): NO